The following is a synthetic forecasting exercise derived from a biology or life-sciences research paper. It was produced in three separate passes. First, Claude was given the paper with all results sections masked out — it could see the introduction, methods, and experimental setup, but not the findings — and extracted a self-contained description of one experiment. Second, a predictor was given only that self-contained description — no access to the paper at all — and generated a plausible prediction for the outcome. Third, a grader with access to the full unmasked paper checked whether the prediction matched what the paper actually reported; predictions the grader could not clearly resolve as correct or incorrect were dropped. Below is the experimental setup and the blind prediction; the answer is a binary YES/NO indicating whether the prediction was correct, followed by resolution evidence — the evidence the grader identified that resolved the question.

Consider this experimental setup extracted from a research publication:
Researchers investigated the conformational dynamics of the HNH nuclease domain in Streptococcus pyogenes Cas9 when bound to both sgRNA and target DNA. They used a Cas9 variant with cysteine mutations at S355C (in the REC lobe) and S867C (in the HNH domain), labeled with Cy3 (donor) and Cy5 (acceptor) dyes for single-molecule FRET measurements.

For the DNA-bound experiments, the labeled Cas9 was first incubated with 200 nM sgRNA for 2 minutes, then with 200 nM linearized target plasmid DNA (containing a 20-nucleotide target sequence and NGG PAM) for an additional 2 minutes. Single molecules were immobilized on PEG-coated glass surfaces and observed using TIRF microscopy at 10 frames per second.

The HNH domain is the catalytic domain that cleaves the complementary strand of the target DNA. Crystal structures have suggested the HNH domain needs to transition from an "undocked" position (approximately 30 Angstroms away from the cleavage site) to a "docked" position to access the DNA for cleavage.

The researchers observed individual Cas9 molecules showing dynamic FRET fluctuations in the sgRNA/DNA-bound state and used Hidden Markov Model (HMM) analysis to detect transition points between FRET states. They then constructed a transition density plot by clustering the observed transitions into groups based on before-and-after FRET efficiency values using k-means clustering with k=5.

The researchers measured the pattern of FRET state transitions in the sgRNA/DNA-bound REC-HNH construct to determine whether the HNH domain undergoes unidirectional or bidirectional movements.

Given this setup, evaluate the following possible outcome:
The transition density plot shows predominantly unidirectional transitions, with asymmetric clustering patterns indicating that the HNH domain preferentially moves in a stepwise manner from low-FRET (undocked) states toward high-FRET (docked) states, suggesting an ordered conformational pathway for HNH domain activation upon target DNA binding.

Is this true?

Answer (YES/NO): NO